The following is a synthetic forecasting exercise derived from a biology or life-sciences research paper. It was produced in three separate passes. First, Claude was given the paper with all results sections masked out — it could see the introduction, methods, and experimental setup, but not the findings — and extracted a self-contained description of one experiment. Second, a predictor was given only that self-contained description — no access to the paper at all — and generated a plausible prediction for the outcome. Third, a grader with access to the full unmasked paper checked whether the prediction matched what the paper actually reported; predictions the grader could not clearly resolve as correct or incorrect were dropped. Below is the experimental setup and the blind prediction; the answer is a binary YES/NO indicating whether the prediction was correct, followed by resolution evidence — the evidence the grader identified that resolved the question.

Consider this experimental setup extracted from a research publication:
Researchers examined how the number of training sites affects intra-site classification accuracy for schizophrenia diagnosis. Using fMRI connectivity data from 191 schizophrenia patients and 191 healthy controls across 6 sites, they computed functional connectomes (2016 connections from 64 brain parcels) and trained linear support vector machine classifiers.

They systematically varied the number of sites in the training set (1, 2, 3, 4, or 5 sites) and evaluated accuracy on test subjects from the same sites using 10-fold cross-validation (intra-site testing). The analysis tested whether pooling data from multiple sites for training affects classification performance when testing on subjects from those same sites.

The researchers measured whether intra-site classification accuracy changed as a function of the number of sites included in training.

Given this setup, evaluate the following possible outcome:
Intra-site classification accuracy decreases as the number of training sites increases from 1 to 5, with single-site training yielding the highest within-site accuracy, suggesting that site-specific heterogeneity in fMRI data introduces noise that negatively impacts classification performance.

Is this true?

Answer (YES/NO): NO